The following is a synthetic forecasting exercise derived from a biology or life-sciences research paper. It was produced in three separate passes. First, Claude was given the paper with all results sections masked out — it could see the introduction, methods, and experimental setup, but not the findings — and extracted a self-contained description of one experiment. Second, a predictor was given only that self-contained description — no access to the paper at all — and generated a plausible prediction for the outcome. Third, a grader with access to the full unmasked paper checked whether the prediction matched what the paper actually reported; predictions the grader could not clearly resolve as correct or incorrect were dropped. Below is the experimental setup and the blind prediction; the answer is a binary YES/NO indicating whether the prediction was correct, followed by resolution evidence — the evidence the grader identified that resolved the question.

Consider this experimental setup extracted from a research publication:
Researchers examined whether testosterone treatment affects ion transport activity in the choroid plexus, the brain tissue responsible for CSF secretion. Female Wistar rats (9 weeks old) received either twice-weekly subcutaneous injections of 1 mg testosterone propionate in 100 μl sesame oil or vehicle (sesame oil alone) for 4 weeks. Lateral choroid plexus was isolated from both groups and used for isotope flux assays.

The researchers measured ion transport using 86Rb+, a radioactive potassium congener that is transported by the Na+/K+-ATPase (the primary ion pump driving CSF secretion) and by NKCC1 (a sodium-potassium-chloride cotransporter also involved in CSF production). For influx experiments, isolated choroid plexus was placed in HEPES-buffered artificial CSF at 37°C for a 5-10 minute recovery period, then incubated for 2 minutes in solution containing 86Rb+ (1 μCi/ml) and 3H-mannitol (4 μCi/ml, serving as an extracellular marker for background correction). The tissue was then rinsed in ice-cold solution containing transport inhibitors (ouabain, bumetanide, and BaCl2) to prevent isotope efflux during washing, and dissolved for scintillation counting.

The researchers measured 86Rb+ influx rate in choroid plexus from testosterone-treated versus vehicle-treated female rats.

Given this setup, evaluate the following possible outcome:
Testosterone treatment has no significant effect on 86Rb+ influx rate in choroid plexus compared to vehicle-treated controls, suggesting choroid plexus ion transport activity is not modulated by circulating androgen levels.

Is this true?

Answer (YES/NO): NO